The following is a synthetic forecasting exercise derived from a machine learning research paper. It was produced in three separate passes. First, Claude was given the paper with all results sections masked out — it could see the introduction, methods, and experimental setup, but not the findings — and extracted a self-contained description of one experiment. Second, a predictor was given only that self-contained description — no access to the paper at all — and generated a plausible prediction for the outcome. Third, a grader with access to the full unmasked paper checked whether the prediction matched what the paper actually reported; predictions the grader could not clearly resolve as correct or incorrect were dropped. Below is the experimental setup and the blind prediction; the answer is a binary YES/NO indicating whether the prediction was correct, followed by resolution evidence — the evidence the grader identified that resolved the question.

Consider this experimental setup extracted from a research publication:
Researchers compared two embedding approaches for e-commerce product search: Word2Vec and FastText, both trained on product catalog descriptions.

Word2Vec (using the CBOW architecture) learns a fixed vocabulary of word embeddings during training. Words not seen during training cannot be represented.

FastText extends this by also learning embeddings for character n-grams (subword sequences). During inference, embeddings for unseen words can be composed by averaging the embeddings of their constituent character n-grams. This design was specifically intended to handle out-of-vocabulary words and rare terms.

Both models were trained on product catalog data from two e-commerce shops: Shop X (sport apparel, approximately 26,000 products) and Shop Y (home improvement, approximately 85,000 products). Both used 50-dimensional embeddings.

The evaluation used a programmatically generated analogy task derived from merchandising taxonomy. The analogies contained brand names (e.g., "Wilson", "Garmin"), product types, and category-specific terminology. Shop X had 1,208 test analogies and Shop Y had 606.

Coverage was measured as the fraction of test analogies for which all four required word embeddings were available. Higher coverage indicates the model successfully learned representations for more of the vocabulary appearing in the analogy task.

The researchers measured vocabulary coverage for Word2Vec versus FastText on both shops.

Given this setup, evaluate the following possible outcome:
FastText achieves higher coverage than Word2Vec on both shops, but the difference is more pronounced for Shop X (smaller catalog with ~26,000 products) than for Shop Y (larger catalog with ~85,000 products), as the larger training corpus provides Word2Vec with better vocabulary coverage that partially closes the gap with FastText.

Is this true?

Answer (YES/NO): NO